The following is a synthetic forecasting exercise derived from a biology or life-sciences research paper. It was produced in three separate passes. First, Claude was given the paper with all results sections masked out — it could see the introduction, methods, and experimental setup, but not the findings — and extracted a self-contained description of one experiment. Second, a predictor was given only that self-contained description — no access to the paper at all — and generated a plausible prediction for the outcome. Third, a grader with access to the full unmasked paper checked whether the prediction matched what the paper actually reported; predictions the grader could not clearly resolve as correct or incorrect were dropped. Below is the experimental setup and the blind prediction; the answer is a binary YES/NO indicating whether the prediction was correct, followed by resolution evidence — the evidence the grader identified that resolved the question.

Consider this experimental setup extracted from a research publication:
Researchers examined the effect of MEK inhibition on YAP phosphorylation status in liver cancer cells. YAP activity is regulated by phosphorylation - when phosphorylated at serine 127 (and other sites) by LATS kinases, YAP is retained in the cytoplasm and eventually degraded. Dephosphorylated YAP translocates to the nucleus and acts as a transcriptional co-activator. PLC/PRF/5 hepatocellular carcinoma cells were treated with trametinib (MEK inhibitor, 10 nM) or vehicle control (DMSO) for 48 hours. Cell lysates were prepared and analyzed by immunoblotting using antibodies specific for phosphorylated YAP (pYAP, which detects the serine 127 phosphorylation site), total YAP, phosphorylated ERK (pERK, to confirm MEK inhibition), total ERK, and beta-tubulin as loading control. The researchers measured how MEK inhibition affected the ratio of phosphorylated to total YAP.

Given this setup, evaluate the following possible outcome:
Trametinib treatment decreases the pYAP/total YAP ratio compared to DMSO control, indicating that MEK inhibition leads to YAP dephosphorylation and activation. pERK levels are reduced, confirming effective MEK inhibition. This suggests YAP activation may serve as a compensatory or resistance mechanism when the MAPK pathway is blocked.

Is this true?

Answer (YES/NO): YES